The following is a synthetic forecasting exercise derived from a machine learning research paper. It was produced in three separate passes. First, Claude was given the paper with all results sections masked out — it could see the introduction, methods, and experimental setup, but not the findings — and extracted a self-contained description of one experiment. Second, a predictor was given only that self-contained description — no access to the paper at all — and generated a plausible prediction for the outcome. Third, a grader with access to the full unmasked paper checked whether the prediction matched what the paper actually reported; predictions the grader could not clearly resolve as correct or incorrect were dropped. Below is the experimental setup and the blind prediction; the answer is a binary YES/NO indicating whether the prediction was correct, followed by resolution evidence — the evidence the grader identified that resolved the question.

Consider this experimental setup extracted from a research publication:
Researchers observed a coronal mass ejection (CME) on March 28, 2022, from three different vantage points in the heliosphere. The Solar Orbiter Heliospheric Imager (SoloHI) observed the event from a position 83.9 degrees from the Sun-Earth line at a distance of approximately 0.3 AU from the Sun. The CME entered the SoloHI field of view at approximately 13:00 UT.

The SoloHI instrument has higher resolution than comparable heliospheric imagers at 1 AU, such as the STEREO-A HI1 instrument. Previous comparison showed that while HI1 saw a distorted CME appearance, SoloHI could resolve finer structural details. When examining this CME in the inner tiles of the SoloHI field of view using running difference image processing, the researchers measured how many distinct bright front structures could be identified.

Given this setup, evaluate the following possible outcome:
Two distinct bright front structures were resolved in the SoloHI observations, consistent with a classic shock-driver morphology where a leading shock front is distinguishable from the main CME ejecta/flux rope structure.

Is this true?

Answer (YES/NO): NO